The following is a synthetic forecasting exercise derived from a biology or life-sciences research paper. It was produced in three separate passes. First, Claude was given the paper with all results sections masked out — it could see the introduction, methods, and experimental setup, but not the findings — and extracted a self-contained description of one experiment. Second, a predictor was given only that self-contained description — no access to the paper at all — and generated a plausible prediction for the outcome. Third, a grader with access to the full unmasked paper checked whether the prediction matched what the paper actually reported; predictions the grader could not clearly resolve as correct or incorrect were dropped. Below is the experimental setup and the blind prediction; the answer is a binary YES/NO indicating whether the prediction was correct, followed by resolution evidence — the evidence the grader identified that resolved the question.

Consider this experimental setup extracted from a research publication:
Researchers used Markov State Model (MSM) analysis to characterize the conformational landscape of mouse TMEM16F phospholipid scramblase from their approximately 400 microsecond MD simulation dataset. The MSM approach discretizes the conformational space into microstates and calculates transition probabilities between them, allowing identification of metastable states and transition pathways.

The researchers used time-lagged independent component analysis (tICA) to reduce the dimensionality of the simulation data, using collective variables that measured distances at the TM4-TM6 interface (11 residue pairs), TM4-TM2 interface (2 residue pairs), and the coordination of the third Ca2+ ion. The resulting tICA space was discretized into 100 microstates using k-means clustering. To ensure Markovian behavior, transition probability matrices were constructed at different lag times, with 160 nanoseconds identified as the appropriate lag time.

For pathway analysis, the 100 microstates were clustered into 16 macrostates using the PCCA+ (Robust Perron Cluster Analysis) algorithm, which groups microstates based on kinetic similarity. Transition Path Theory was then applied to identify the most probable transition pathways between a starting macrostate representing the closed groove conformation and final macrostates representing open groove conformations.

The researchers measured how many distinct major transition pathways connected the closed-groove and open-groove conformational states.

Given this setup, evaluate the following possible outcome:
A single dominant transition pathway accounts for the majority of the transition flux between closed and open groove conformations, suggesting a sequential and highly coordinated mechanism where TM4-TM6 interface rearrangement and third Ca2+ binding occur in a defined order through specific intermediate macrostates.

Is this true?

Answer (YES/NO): NO